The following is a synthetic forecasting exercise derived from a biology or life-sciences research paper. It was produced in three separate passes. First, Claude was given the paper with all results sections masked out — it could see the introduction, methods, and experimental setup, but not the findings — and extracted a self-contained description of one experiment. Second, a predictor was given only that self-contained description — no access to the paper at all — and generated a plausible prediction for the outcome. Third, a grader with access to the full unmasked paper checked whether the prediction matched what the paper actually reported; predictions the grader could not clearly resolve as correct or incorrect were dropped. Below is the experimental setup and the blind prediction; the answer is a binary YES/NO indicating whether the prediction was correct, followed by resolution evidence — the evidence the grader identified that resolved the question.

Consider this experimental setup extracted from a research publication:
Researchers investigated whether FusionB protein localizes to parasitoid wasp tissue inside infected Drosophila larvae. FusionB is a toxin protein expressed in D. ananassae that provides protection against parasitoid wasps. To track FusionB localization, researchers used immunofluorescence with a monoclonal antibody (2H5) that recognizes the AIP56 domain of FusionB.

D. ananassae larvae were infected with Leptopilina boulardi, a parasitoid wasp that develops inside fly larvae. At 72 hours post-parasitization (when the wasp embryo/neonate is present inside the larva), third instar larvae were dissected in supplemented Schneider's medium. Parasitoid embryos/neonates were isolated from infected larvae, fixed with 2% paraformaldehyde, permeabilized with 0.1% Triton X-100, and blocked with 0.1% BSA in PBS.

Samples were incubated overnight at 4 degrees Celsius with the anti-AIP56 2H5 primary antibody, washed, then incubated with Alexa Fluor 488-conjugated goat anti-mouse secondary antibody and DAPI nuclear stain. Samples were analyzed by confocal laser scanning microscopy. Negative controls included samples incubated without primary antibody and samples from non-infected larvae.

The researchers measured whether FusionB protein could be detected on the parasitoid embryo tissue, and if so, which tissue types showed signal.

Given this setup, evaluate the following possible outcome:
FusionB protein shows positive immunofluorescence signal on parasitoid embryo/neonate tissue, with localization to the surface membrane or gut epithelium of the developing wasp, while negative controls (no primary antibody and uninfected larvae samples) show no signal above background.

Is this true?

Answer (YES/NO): NO